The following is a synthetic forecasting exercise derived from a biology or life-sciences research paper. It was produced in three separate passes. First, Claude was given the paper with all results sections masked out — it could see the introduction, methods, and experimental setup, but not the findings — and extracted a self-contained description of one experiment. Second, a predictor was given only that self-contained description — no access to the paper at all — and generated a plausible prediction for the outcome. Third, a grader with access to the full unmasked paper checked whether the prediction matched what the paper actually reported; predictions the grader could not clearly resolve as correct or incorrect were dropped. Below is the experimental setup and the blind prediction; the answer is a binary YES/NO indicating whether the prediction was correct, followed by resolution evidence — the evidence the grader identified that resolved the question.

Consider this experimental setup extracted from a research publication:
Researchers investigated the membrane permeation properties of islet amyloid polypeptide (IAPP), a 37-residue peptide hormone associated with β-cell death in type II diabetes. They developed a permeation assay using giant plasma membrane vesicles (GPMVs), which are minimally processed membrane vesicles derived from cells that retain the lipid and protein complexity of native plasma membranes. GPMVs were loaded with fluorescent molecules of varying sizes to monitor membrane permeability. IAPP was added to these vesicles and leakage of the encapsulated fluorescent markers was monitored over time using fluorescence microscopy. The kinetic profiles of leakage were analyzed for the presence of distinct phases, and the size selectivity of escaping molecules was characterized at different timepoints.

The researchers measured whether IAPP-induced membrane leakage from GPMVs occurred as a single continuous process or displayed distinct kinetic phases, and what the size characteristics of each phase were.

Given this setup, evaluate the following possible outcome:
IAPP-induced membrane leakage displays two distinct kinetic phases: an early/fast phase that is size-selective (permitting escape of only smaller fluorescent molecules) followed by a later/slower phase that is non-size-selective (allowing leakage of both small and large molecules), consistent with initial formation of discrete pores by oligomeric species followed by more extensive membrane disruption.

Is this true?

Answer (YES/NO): YES